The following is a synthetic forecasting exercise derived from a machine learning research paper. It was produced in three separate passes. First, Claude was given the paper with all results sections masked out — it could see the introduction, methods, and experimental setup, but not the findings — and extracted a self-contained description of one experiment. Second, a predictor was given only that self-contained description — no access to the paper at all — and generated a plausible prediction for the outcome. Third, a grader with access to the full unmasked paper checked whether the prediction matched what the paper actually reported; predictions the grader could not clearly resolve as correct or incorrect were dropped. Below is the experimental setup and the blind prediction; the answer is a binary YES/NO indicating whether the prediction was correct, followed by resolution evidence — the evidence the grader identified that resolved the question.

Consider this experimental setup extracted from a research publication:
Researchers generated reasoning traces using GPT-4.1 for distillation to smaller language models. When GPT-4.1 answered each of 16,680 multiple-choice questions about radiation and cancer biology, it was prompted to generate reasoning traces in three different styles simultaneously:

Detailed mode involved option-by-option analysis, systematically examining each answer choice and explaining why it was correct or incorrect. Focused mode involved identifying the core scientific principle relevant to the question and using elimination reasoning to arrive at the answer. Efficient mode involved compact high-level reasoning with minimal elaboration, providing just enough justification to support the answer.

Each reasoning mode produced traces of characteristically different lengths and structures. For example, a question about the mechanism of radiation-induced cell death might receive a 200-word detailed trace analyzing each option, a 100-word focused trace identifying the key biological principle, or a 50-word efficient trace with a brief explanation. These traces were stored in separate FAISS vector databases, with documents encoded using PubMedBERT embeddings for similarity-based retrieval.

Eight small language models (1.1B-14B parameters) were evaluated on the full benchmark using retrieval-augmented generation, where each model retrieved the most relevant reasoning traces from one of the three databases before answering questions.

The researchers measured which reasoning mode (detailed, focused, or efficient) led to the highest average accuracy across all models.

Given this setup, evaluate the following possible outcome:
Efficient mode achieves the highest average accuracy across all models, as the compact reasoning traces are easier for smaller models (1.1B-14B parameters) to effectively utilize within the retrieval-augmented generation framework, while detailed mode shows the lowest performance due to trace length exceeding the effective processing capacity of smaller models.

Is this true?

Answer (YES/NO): NO